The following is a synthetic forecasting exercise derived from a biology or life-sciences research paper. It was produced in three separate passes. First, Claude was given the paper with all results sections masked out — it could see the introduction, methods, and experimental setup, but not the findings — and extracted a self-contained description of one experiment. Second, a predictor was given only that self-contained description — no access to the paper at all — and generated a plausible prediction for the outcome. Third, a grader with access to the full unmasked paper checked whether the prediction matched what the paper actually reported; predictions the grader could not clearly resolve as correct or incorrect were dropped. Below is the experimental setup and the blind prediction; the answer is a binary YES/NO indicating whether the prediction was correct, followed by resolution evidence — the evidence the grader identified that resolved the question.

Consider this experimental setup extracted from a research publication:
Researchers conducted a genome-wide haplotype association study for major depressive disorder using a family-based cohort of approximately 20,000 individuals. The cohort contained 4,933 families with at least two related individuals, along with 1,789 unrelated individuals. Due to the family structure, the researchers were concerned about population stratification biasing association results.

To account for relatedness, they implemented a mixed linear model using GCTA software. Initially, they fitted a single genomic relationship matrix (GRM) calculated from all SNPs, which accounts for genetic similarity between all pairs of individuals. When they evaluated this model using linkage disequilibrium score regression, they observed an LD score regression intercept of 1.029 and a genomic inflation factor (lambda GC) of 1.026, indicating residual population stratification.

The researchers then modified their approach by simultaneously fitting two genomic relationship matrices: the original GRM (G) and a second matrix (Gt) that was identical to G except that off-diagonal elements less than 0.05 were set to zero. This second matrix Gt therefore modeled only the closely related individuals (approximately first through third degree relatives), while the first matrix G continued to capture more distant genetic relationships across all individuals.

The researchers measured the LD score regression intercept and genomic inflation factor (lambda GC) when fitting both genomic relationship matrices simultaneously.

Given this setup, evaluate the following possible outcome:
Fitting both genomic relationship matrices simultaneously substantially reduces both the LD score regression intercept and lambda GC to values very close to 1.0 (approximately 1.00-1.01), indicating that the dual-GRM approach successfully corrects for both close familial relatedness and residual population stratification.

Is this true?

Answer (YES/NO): YES